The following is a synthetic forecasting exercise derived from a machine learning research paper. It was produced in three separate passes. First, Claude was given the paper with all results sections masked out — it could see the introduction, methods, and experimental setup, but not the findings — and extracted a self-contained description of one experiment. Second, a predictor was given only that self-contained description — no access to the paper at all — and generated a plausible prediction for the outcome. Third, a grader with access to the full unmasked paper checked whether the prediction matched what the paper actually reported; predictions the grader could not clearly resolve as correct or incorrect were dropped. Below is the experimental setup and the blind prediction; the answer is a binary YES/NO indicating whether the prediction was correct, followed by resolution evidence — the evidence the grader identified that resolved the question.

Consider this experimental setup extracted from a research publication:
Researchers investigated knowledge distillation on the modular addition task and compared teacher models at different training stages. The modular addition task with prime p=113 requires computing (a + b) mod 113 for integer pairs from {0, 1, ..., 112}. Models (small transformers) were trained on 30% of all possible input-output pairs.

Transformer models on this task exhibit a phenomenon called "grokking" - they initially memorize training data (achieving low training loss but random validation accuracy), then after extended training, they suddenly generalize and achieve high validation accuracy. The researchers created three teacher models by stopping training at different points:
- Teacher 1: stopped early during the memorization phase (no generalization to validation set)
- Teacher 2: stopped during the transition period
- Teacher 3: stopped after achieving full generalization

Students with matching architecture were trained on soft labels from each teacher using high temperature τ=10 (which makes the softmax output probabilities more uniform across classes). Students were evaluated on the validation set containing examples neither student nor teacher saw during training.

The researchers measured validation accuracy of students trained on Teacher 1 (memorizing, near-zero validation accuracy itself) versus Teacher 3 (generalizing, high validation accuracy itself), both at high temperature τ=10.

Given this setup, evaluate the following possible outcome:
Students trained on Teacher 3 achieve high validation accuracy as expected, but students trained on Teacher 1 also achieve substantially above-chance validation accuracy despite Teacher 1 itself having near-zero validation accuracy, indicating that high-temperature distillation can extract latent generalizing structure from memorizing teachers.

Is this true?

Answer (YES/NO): NO